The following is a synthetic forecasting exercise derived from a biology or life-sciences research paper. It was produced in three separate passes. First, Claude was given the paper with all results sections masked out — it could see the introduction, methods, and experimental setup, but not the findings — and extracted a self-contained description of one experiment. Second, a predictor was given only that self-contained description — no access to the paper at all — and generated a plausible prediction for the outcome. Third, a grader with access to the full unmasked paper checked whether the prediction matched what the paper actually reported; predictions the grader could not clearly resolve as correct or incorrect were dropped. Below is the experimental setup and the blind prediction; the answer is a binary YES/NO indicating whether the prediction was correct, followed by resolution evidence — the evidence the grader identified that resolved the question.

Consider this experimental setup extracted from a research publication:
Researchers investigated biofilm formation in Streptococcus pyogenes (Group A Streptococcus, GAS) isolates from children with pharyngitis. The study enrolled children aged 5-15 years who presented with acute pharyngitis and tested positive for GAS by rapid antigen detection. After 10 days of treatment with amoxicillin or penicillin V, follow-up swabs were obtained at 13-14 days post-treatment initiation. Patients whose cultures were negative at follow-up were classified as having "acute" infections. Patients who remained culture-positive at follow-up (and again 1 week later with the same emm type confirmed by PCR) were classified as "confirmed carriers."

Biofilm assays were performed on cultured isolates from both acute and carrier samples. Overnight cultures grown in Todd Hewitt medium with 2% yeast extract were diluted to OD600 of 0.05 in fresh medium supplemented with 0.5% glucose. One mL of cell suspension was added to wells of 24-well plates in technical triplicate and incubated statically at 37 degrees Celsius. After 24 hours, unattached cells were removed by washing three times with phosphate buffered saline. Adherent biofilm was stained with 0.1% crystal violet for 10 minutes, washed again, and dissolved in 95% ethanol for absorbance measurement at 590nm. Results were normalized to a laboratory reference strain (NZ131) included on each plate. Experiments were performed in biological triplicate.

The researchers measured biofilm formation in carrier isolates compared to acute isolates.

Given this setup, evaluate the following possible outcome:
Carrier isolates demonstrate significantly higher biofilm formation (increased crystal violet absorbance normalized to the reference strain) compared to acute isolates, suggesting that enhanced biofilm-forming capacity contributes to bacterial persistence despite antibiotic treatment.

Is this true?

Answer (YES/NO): NO